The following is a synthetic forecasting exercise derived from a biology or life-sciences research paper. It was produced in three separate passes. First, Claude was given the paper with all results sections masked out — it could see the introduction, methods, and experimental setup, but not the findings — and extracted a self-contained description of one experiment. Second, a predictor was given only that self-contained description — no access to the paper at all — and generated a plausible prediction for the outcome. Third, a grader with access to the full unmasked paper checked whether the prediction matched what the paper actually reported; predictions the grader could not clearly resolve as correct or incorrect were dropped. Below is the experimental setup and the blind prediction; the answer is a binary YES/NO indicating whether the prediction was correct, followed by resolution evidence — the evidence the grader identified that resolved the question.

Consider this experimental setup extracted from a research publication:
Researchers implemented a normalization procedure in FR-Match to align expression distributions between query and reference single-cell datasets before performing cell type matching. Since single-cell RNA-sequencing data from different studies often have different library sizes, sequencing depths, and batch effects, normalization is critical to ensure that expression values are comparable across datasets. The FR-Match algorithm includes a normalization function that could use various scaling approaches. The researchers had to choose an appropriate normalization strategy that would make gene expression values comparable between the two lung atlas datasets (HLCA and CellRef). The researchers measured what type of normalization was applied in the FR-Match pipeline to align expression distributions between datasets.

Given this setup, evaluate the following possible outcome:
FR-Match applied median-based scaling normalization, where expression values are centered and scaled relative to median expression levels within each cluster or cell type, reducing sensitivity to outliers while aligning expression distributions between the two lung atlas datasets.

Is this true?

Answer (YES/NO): NO